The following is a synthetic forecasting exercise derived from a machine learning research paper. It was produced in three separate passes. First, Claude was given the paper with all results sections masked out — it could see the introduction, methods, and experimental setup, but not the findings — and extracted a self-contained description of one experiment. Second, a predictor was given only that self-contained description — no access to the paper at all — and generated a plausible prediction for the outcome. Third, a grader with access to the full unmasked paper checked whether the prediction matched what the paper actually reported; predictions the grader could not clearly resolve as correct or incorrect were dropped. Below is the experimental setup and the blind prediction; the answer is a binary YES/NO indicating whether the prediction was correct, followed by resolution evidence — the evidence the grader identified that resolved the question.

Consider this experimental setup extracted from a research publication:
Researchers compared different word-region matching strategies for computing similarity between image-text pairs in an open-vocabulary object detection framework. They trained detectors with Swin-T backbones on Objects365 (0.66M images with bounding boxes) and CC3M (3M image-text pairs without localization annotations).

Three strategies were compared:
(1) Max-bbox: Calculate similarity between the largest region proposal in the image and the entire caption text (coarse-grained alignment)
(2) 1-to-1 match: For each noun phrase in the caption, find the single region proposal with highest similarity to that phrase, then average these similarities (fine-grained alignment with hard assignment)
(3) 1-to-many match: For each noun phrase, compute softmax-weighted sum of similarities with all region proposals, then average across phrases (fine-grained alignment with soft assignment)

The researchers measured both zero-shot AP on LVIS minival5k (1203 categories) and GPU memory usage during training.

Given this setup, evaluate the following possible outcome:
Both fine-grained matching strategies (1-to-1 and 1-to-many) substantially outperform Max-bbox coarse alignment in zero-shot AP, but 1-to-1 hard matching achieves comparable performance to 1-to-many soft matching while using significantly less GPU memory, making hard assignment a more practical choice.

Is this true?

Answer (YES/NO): YES